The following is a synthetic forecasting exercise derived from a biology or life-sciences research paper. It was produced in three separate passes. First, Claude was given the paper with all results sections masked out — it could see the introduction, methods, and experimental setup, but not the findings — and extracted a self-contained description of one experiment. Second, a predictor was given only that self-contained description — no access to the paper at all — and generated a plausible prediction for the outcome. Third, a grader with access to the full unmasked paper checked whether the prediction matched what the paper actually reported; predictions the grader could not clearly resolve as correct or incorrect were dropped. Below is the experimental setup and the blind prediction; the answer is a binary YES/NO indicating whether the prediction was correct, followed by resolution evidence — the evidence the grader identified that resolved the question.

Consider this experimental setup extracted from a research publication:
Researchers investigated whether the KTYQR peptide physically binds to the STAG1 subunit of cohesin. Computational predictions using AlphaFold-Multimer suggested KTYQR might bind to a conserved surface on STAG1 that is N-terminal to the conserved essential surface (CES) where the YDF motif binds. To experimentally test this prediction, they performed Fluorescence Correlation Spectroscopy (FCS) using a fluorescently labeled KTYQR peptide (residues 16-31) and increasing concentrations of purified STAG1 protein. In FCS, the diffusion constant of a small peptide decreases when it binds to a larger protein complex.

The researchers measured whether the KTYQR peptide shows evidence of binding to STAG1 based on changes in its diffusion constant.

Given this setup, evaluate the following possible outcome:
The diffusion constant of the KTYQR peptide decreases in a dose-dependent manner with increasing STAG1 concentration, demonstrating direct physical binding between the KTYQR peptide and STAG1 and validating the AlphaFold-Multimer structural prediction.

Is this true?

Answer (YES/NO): YES